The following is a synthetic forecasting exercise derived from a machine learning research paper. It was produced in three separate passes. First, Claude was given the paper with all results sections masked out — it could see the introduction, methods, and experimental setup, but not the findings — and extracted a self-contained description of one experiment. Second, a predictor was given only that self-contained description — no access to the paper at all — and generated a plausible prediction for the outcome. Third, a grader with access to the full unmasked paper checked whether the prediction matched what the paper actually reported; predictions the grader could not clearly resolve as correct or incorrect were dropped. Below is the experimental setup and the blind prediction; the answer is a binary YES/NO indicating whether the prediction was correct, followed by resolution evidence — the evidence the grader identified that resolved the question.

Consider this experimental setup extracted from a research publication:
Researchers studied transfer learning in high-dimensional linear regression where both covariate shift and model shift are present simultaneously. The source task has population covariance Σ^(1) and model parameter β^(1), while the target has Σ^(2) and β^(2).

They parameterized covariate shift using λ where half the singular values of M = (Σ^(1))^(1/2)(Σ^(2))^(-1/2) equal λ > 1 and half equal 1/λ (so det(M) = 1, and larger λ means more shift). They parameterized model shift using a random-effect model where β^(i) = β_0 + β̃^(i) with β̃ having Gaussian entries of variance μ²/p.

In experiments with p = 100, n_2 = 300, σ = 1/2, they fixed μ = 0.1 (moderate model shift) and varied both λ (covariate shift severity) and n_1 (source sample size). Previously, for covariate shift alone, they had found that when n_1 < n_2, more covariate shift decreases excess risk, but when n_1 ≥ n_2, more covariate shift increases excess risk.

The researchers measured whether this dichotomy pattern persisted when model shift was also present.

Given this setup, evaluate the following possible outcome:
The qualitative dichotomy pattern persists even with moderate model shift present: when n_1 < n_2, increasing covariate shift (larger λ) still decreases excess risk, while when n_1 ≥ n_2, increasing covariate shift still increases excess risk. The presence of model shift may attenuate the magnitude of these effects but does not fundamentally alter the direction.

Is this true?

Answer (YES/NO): YES